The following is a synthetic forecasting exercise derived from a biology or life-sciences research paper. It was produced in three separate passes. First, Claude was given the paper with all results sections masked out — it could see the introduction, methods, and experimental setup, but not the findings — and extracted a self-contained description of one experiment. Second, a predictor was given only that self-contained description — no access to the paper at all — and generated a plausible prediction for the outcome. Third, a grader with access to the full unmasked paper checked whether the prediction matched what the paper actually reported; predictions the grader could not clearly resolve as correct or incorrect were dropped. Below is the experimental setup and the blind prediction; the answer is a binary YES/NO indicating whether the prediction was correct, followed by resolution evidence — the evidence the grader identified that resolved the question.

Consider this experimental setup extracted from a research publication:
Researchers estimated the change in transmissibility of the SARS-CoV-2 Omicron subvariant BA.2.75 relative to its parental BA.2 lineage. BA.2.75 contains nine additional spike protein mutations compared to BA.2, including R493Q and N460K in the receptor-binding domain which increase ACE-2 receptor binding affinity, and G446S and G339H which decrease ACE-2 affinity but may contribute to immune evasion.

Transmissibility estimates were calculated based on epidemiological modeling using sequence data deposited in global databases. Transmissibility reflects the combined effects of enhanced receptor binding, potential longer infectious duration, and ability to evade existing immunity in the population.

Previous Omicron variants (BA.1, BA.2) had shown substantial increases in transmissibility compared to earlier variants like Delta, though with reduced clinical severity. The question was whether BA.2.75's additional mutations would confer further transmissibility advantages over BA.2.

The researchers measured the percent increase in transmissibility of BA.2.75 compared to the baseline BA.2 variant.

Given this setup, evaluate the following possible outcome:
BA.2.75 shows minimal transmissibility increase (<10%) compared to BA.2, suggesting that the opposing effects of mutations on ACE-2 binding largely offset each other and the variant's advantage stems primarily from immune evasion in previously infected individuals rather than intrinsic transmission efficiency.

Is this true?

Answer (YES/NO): NO